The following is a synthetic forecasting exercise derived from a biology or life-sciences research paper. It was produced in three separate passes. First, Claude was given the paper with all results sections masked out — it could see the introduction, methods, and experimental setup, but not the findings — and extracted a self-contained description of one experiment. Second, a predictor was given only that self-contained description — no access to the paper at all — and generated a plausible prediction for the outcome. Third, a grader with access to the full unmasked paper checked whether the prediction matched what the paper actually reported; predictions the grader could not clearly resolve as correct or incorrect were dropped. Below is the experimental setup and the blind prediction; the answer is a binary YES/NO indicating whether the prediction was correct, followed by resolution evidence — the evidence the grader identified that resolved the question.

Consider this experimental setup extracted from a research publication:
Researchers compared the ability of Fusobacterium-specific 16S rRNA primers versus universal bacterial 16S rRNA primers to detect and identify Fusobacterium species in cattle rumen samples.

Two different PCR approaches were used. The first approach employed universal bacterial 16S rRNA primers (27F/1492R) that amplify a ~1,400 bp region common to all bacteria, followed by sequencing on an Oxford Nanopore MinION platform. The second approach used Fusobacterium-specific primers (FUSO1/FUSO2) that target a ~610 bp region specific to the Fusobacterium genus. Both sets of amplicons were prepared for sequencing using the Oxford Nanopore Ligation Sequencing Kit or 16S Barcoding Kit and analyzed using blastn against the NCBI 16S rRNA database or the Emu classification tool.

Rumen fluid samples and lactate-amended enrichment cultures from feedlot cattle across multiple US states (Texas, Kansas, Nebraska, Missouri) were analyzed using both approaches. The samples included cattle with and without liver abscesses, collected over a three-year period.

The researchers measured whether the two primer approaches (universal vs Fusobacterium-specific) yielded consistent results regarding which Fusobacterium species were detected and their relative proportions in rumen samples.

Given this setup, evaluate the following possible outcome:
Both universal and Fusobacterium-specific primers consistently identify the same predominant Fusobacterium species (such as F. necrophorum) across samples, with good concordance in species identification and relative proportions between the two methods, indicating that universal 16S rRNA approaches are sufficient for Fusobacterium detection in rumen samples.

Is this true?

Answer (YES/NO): NO